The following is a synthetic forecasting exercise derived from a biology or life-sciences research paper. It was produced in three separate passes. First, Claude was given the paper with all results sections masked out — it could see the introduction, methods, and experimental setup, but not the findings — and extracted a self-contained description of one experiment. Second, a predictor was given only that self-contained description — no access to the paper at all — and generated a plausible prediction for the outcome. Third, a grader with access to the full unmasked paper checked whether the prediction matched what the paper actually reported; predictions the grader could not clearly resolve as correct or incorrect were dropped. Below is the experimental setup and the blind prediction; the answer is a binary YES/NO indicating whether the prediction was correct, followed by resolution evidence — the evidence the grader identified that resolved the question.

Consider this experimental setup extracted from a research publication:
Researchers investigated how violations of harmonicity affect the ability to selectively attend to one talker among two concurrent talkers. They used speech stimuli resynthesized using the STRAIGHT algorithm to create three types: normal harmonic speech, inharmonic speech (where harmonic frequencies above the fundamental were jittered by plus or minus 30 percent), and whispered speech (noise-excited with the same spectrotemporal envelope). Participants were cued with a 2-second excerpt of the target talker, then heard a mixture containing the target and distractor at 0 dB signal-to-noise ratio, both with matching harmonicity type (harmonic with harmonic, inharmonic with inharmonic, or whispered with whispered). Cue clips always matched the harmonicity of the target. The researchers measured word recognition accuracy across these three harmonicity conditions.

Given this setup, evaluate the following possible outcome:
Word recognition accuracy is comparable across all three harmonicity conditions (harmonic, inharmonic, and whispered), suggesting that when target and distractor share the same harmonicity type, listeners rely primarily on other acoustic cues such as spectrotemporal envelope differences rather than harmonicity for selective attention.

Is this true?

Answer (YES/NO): NO